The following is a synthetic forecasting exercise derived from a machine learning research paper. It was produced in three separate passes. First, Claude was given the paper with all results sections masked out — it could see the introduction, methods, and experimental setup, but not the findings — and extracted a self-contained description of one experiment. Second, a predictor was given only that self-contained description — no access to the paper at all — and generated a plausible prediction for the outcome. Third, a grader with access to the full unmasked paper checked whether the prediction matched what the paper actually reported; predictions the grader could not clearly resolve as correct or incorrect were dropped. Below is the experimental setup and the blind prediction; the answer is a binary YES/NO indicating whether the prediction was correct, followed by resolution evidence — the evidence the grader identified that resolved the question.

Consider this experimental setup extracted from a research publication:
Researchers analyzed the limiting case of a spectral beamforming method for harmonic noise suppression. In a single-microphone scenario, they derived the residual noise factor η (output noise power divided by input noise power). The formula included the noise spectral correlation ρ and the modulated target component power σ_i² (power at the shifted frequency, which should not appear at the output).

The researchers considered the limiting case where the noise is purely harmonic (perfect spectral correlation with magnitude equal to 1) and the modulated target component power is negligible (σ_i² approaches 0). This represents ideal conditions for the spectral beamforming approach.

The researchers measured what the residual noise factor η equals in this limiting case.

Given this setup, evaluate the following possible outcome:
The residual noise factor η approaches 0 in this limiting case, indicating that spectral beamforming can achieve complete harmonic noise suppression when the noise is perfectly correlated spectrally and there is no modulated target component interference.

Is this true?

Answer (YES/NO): YES